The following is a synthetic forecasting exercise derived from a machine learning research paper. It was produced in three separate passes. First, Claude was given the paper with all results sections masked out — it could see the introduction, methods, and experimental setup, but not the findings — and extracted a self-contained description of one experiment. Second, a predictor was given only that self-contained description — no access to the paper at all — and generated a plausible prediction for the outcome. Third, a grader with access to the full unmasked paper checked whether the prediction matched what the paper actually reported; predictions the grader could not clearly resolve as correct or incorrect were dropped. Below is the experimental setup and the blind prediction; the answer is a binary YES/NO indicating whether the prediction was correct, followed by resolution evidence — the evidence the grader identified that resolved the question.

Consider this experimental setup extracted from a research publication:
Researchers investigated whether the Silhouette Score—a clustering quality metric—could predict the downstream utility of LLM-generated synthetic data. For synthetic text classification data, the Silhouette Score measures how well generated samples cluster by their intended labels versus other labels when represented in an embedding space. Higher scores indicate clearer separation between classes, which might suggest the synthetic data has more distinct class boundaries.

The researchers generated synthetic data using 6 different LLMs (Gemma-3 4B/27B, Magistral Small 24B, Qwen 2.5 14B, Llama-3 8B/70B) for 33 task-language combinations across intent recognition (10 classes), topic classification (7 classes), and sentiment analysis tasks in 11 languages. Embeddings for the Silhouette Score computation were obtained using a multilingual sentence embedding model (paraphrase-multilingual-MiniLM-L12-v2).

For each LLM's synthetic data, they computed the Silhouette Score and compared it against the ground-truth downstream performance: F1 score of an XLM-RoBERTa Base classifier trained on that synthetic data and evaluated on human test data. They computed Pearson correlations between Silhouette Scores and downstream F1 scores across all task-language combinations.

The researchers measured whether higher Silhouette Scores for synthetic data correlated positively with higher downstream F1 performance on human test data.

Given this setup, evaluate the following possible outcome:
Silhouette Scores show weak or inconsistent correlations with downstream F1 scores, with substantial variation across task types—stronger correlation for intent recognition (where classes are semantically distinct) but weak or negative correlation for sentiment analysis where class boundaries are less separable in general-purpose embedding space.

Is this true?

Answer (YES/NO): NO